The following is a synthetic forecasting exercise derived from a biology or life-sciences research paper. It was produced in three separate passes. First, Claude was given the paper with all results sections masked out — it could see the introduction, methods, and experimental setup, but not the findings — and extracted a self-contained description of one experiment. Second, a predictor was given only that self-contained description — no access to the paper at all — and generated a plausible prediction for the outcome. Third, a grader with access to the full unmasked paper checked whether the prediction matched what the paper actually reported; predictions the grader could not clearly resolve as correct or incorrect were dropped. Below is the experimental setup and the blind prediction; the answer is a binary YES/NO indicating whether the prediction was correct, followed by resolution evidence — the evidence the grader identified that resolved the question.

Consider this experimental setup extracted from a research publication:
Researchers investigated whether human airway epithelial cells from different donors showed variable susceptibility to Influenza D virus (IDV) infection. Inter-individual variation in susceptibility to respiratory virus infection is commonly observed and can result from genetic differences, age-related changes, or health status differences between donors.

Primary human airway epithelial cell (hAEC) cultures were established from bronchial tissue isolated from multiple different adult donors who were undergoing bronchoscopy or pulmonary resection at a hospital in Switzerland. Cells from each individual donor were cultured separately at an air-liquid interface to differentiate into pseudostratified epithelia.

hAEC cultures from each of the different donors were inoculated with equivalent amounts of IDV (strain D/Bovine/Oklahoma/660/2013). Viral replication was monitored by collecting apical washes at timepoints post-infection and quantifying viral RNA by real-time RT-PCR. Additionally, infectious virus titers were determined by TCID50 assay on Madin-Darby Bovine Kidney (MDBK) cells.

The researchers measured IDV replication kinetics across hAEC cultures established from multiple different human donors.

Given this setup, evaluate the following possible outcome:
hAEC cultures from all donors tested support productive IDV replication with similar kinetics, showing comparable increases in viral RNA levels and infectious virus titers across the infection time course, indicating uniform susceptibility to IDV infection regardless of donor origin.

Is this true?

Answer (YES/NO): YES